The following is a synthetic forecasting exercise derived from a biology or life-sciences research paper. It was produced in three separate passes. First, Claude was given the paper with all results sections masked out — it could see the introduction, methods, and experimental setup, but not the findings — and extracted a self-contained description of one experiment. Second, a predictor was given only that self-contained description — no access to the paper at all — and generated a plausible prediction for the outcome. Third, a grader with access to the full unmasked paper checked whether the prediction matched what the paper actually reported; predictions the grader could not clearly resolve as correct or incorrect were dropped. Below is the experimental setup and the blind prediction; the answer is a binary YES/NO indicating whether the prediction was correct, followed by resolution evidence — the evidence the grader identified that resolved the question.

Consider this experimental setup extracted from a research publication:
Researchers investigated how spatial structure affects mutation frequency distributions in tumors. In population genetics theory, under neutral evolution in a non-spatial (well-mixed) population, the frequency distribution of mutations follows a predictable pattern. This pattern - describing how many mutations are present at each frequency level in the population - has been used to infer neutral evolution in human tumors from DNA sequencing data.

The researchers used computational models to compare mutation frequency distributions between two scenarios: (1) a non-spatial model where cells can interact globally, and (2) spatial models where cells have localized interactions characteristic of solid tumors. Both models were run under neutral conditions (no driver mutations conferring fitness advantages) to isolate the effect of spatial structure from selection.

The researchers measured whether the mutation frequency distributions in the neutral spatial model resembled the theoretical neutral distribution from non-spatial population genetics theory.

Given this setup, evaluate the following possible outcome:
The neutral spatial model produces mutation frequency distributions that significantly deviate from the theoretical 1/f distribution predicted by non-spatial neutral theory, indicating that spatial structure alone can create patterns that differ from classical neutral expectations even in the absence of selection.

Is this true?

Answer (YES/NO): YES